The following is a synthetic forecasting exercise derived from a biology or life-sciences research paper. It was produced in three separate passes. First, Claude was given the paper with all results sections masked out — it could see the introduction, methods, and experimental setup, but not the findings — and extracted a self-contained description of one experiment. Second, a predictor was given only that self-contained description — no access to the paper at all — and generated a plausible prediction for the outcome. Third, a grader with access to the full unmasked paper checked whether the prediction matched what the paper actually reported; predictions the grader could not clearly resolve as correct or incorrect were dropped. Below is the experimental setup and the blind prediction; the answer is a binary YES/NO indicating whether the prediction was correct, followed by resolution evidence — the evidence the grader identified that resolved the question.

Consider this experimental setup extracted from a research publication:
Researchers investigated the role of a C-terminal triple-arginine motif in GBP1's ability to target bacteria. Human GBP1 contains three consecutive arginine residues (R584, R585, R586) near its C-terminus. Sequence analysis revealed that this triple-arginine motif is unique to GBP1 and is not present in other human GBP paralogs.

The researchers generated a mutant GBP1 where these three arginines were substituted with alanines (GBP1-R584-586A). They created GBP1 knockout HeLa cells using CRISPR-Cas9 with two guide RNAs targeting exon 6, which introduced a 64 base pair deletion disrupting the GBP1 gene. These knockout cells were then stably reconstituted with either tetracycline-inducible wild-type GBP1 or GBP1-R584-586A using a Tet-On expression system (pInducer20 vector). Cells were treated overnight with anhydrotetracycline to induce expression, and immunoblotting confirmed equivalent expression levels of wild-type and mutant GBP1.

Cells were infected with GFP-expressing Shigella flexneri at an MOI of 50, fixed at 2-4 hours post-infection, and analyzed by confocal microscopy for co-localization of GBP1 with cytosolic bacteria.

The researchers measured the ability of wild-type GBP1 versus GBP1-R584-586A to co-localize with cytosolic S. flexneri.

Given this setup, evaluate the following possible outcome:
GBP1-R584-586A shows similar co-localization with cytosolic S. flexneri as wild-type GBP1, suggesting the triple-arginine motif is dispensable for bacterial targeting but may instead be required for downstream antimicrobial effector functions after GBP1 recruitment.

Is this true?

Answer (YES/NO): NO